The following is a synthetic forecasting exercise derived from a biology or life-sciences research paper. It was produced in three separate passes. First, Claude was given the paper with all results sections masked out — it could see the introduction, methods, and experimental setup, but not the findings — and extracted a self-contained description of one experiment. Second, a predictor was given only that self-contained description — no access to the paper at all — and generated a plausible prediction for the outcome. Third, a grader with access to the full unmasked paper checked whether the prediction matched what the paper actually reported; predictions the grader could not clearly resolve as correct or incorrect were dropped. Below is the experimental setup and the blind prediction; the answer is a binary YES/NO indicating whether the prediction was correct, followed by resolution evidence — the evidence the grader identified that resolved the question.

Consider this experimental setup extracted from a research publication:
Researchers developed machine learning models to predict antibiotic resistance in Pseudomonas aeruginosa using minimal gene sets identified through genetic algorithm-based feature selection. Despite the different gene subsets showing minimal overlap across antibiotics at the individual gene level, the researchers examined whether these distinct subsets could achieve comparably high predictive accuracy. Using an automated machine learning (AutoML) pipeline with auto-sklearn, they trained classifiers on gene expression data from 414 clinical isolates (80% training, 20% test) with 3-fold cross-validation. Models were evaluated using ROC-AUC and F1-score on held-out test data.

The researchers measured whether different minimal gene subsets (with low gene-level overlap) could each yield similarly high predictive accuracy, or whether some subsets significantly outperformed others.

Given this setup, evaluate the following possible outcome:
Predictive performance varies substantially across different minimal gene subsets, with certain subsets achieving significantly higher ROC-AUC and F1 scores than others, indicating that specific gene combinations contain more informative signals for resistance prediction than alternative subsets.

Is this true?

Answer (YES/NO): NO